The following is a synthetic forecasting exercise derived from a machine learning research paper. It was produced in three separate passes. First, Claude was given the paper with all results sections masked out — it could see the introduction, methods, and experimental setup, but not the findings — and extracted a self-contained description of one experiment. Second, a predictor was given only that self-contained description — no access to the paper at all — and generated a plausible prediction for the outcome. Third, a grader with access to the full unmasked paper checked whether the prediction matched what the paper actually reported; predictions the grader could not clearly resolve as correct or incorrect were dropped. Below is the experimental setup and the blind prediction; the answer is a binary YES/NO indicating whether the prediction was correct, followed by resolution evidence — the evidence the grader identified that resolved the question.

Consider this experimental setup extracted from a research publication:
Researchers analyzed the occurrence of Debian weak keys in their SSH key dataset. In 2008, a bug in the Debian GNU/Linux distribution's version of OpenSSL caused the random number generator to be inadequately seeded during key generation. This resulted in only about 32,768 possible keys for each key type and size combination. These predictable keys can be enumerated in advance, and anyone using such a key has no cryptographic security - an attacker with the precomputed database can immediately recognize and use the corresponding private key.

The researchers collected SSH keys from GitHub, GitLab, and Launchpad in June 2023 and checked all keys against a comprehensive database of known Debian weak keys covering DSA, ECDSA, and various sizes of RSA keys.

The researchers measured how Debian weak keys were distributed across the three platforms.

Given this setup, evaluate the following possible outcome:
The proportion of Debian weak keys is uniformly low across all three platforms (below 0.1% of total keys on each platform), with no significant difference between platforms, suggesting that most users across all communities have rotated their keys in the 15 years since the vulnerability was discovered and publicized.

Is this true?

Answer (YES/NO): NO